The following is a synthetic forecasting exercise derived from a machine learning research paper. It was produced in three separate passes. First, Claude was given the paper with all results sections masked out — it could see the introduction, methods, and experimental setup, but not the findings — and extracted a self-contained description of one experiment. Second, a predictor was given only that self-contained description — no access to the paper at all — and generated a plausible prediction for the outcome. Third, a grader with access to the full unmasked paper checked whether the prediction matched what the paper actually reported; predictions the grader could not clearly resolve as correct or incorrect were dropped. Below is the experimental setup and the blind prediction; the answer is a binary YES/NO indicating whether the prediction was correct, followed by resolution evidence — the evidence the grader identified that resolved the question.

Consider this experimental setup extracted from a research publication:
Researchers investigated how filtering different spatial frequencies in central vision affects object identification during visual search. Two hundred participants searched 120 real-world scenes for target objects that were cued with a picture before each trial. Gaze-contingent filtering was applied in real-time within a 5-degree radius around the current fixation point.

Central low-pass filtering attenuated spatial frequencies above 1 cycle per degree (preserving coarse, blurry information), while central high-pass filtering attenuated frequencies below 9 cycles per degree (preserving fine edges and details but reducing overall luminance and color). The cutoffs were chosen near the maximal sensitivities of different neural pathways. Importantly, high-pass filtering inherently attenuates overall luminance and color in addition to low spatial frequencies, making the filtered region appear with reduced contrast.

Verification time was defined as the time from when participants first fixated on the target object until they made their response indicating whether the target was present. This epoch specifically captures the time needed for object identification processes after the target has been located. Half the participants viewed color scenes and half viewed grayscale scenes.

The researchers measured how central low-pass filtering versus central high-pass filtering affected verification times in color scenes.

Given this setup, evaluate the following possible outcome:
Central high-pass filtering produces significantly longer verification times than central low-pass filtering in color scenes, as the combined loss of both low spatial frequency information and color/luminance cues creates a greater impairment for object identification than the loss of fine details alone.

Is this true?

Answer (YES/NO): NO